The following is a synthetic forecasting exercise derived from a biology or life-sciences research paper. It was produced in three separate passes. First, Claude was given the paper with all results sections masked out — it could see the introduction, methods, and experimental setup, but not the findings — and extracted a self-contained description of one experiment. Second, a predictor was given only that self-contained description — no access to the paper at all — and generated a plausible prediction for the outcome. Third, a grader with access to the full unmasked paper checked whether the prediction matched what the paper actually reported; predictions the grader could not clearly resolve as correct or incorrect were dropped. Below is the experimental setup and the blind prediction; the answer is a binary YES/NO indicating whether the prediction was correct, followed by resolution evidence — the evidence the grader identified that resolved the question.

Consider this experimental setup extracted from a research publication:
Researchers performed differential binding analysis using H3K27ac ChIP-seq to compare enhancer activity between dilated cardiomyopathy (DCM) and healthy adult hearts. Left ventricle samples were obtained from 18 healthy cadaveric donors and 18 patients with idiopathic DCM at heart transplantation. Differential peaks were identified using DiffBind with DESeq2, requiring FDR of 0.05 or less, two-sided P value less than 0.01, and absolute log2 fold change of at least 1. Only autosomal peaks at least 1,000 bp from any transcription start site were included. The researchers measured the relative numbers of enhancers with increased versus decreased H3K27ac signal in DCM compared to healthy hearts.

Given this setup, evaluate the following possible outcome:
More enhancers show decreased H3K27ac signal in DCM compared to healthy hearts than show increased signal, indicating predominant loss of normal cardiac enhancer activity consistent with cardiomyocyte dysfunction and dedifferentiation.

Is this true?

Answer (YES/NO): NO